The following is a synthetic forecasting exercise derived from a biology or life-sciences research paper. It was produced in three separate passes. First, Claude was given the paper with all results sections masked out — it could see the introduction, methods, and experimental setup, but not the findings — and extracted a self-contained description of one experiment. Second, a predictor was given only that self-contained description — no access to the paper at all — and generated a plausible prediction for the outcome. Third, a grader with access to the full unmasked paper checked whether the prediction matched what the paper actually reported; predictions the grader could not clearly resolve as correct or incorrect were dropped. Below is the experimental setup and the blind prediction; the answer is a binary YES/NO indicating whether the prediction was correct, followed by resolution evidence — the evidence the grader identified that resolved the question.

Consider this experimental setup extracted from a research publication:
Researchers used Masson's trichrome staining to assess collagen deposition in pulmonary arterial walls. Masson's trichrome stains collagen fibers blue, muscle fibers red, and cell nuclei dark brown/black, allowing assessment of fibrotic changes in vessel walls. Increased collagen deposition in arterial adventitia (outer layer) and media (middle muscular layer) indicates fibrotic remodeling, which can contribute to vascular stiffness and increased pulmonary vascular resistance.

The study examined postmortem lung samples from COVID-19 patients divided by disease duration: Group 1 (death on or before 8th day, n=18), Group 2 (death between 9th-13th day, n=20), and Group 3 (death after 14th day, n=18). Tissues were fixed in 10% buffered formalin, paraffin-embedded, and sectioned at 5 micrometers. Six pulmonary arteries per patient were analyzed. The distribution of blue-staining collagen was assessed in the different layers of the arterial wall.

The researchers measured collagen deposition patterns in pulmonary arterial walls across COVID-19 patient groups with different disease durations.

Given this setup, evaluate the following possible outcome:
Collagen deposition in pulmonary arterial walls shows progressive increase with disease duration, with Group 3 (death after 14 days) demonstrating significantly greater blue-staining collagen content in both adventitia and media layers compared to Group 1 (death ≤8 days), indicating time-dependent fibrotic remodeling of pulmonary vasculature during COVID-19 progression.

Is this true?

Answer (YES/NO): NO